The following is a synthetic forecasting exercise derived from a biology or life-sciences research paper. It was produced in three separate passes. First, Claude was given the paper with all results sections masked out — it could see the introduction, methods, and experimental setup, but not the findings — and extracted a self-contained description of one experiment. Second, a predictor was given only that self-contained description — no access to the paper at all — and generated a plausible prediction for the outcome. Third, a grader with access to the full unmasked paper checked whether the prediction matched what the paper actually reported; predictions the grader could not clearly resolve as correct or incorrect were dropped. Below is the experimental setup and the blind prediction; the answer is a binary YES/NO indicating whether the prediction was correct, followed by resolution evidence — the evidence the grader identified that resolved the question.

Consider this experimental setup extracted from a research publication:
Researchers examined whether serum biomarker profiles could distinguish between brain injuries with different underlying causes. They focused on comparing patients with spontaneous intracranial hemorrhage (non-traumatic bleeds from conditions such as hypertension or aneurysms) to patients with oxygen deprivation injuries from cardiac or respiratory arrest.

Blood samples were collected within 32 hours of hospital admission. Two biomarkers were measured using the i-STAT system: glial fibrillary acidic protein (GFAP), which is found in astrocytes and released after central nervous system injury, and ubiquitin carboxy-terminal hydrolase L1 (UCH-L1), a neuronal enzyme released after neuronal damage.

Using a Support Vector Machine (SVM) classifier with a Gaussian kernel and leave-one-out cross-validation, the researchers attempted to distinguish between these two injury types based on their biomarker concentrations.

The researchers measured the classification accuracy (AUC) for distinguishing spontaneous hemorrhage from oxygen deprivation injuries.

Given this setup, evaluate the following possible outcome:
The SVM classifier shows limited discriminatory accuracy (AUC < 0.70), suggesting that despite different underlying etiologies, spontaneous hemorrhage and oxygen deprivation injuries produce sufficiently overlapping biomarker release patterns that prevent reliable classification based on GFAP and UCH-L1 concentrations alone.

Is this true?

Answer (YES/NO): NO